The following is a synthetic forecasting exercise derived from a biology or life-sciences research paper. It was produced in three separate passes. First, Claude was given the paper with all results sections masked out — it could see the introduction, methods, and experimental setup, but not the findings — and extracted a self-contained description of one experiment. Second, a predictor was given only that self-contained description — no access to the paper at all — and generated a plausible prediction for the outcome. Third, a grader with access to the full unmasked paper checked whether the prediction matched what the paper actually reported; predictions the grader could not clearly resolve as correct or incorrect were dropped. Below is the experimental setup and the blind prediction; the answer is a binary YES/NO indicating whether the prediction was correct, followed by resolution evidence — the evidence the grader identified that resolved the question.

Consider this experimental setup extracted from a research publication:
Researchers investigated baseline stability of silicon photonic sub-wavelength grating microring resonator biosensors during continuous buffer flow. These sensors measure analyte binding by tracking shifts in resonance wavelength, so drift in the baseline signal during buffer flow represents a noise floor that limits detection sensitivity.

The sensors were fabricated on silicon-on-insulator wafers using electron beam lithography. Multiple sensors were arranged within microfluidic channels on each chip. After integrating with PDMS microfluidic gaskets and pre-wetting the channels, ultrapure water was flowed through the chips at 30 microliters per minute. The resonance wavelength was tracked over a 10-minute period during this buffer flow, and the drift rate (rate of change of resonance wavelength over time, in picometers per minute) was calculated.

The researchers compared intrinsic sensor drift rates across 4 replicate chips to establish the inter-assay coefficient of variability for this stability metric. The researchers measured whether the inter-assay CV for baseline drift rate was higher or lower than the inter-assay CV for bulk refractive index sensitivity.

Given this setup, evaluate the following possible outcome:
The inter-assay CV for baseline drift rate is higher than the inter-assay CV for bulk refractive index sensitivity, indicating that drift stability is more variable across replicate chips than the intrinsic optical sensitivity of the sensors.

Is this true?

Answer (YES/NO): YES